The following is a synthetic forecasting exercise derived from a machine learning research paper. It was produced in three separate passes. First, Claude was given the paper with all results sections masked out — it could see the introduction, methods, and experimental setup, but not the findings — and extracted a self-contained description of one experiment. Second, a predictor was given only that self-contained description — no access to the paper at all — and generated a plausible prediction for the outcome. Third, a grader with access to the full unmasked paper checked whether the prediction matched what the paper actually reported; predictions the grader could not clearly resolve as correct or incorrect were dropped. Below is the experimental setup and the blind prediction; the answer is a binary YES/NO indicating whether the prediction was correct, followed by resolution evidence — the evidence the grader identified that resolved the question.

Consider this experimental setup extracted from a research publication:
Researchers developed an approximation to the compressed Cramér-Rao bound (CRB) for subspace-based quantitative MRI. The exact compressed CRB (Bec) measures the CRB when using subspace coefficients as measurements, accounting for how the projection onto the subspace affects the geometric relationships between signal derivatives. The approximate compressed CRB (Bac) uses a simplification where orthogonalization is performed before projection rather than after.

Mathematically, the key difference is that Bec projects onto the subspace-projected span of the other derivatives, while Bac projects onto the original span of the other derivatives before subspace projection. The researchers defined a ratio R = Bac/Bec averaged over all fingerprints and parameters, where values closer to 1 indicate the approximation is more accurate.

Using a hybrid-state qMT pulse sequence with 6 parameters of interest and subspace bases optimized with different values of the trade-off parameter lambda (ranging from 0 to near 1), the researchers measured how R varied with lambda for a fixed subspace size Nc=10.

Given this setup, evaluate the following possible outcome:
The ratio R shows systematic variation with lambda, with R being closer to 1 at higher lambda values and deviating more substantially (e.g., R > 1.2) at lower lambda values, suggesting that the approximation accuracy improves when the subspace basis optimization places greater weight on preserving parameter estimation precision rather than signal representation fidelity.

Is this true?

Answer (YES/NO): NO